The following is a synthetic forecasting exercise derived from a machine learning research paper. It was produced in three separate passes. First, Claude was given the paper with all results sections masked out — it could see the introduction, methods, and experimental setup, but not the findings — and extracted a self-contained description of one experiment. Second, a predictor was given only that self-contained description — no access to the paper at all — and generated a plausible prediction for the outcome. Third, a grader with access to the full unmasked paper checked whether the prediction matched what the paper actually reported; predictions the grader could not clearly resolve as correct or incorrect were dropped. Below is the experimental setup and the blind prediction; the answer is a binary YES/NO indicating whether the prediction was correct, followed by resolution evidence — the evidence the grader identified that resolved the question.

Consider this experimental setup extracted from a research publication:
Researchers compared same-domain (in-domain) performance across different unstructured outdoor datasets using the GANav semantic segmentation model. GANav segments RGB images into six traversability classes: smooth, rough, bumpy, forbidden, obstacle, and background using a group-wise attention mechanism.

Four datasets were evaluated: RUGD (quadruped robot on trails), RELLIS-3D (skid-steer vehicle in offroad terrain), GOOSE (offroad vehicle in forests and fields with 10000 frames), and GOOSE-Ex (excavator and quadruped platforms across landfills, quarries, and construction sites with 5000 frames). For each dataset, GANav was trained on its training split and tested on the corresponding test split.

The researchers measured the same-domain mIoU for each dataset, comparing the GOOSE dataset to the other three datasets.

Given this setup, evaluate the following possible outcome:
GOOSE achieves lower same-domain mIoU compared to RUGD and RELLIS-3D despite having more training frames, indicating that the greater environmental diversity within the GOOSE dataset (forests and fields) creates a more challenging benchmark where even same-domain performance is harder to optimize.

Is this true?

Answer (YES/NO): YES